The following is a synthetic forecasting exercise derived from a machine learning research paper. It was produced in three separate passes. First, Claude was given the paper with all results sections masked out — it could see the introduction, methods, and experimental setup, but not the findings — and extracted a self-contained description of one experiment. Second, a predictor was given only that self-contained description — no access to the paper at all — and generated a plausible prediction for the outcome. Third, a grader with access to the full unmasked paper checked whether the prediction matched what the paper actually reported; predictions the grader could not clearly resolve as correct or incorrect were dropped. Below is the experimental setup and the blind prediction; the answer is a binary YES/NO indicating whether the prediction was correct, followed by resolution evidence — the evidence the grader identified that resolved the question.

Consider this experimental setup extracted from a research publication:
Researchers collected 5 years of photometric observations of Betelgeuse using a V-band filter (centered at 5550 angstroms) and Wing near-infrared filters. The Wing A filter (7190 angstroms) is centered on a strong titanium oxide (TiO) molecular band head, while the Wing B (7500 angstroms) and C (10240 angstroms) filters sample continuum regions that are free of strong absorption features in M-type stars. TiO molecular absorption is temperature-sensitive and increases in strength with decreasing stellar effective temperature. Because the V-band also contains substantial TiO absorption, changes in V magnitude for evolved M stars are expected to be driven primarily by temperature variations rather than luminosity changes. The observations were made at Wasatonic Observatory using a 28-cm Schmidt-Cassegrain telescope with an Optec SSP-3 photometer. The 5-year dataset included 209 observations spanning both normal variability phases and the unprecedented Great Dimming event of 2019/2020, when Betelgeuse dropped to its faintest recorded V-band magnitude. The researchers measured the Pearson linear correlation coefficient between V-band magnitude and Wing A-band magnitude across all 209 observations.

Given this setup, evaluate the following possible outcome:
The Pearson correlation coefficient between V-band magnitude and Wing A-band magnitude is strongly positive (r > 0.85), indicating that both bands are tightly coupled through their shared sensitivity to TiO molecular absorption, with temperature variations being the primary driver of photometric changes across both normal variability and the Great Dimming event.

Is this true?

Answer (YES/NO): YES